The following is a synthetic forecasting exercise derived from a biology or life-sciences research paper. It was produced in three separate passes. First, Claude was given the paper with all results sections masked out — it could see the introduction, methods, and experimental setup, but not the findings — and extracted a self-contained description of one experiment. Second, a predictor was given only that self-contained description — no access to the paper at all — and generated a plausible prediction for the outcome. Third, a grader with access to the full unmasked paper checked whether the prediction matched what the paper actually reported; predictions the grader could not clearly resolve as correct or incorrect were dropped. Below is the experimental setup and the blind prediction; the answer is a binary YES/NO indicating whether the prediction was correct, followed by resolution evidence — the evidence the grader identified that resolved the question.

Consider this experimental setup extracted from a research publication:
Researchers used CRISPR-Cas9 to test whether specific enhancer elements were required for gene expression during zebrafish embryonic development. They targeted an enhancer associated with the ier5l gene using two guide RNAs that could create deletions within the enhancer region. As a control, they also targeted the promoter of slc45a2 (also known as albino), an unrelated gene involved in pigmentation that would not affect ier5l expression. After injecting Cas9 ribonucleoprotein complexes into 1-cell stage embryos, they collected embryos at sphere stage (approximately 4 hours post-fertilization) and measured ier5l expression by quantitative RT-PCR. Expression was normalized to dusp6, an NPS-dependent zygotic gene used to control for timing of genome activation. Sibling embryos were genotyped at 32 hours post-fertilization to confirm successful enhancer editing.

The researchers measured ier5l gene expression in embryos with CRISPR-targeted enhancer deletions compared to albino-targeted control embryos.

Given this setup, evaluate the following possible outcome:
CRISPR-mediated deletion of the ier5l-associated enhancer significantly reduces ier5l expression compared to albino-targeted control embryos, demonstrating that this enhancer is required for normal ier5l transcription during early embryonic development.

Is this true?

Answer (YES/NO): YES